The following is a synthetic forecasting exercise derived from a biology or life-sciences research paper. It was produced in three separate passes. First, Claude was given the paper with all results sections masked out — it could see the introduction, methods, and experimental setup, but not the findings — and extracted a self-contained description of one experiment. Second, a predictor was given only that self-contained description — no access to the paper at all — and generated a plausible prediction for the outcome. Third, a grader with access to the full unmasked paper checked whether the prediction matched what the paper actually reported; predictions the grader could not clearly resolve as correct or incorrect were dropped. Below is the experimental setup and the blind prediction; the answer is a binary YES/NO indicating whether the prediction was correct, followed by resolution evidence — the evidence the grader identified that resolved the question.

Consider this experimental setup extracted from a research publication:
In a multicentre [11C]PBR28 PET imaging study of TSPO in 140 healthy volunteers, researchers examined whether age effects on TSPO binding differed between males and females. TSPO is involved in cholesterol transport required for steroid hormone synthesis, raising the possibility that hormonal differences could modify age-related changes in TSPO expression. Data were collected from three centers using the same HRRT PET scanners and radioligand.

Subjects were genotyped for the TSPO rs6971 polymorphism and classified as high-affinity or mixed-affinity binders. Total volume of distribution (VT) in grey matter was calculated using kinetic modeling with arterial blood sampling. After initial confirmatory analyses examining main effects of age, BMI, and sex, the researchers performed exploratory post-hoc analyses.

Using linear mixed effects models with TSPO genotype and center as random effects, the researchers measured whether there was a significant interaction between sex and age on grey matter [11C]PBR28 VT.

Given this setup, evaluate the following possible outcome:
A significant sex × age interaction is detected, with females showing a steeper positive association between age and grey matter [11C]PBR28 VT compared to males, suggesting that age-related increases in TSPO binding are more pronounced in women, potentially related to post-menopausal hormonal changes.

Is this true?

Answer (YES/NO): NO